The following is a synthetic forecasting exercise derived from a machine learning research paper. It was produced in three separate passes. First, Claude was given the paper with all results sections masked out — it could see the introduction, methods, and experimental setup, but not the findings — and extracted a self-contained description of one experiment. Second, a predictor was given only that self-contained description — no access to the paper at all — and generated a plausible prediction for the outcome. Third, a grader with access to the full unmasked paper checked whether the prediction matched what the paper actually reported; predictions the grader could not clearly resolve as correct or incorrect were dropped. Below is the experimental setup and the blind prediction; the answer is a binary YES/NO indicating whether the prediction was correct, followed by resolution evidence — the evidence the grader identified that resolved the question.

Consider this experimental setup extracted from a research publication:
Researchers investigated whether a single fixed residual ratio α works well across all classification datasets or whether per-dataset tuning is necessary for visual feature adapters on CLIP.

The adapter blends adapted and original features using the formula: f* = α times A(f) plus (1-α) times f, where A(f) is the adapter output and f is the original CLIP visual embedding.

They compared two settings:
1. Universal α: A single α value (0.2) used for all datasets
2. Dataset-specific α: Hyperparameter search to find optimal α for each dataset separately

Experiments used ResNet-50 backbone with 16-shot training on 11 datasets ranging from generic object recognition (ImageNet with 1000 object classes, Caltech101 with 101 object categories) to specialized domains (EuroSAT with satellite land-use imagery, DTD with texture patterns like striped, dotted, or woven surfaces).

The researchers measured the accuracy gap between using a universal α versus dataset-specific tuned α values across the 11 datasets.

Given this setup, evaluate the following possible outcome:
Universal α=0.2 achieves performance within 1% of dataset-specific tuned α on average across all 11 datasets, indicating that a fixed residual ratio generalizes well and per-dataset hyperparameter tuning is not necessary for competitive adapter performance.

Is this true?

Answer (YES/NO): NO